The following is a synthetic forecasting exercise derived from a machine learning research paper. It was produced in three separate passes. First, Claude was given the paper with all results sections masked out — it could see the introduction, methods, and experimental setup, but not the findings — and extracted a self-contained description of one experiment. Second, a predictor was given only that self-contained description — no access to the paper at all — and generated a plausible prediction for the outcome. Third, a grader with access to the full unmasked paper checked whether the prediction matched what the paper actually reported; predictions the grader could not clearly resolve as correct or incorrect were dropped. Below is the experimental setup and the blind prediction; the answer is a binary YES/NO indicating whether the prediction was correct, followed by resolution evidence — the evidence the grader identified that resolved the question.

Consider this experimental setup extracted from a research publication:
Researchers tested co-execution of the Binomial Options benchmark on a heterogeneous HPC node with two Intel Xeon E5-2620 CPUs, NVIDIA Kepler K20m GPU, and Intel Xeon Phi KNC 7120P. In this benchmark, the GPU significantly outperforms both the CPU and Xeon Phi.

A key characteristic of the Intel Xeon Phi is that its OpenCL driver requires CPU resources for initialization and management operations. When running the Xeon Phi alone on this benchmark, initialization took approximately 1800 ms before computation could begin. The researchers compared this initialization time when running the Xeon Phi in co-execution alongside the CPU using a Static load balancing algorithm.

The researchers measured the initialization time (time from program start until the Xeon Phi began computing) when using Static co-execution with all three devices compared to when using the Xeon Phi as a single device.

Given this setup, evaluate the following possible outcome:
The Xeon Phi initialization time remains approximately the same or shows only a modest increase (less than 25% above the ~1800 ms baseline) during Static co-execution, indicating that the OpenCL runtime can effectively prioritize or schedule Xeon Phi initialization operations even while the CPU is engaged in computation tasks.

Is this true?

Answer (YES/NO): NO